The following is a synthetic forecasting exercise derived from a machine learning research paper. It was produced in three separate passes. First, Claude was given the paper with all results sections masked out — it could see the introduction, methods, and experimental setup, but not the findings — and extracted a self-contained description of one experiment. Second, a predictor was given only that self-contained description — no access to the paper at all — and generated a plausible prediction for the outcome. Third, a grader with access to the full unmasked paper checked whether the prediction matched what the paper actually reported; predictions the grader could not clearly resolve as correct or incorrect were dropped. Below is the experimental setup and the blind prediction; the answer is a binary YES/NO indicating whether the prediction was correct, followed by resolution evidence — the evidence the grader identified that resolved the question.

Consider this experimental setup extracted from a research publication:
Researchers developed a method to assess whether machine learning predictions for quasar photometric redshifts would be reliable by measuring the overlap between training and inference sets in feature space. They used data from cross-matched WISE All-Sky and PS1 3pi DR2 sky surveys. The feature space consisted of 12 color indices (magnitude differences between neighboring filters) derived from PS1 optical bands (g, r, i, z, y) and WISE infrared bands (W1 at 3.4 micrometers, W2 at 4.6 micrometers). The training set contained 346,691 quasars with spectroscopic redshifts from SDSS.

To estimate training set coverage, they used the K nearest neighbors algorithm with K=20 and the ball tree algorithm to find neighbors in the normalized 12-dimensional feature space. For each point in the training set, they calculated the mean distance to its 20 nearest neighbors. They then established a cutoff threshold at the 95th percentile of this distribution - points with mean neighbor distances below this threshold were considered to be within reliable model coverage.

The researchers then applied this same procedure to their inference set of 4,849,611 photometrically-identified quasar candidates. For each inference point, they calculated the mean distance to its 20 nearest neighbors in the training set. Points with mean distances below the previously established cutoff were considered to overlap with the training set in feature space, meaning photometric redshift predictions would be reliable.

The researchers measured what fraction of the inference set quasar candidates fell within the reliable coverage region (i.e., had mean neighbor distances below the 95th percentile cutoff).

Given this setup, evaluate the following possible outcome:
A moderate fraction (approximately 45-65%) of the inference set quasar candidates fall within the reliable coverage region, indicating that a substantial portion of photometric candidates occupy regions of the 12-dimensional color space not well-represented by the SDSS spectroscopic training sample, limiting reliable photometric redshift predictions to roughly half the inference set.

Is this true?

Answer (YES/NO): YES